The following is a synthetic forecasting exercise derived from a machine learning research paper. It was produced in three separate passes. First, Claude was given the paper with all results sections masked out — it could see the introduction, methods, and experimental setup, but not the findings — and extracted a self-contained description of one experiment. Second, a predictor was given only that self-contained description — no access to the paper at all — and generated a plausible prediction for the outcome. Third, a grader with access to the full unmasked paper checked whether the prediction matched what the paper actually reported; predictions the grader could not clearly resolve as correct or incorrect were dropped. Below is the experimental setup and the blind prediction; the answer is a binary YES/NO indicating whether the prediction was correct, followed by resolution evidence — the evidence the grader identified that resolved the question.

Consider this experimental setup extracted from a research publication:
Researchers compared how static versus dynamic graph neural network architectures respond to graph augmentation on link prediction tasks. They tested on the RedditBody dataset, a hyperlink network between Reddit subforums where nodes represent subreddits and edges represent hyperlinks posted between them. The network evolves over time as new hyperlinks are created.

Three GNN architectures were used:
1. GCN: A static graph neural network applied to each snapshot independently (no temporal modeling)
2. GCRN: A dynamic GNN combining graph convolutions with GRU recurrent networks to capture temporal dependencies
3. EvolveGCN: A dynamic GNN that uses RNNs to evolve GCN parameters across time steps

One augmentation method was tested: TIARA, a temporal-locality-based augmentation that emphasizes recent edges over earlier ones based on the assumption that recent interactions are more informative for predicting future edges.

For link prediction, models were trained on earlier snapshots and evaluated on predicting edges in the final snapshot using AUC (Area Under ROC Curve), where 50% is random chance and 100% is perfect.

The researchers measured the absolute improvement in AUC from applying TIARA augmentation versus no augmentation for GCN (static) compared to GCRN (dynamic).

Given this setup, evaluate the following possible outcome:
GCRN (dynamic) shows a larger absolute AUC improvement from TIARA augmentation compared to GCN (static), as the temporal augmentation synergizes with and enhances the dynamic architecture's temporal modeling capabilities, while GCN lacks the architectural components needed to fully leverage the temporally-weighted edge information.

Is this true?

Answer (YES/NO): NO